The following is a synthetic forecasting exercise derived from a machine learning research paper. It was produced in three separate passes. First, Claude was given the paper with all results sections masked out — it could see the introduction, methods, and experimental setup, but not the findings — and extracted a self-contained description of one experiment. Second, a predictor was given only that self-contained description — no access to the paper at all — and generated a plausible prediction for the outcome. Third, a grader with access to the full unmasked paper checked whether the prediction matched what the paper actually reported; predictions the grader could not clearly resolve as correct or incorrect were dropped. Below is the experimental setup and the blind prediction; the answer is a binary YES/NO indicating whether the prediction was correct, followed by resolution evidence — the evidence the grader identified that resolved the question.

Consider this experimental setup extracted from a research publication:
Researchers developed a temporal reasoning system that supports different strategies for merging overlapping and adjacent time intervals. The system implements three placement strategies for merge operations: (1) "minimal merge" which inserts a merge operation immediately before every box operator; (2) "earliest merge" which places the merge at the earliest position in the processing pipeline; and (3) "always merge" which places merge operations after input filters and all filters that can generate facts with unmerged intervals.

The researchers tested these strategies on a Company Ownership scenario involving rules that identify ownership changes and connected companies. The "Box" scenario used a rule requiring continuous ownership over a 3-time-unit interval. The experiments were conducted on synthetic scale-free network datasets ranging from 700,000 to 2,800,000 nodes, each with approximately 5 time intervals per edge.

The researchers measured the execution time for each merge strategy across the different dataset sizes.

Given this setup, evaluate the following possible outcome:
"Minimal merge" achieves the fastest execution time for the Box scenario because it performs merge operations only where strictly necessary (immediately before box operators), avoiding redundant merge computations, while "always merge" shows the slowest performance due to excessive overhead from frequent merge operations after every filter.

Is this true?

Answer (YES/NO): NO